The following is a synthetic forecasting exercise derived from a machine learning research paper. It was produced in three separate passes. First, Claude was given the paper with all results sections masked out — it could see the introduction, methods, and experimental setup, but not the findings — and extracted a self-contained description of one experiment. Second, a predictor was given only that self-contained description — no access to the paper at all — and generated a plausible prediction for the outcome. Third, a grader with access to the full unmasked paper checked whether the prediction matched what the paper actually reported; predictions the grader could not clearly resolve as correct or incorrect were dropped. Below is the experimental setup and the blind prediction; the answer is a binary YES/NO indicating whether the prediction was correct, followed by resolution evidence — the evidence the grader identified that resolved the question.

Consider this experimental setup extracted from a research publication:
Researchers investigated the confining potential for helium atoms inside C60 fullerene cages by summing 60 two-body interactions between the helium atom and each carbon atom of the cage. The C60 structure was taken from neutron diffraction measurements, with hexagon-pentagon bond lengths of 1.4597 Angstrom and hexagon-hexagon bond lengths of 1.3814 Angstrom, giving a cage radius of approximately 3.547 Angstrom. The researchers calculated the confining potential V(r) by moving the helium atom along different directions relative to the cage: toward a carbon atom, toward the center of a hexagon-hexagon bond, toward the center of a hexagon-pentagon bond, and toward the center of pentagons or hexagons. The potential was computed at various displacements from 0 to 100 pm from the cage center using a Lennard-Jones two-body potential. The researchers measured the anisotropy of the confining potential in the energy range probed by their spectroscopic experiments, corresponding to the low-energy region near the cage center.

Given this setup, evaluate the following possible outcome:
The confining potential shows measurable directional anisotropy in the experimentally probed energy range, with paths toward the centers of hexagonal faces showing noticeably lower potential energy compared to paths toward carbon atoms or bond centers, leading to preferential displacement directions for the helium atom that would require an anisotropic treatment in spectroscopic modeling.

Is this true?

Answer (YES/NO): NO